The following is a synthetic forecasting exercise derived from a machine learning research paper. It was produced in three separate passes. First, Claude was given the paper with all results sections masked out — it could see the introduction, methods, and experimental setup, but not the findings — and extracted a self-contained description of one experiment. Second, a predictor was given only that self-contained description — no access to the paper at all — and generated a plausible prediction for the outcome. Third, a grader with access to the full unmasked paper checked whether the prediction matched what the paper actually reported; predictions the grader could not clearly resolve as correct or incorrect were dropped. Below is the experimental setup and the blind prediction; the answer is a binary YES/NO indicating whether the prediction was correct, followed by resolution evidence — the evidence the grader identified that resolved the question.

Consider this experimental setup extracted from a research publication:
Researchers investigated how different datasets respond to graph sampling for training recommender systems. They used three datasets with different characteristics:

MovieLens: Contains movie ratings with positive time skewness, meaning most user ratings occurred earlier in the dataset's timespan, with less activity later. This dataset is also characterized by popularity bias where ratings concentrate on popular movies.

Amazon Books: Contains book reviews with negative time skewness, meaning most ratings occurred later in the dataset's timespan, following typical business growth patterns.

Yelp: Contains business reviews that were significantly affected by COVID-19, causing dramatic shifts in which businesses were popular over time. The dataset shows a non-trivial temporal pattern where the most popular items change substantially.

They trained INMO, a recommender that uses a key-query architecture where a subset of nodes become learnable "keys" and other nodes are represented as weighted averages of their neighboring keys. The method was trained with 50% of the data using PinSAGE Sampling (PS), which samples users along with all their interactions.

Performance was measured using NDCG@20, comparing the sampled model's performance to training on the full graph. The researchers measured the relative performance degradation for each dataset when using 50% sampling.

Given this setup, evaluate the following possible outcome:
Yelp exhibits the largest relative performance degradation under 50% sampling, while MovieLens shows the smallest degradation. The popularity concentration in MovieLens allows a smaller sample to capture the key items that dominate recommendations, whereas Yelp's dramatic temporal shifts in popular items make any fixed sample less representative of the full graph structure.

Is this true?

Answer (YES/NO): NO